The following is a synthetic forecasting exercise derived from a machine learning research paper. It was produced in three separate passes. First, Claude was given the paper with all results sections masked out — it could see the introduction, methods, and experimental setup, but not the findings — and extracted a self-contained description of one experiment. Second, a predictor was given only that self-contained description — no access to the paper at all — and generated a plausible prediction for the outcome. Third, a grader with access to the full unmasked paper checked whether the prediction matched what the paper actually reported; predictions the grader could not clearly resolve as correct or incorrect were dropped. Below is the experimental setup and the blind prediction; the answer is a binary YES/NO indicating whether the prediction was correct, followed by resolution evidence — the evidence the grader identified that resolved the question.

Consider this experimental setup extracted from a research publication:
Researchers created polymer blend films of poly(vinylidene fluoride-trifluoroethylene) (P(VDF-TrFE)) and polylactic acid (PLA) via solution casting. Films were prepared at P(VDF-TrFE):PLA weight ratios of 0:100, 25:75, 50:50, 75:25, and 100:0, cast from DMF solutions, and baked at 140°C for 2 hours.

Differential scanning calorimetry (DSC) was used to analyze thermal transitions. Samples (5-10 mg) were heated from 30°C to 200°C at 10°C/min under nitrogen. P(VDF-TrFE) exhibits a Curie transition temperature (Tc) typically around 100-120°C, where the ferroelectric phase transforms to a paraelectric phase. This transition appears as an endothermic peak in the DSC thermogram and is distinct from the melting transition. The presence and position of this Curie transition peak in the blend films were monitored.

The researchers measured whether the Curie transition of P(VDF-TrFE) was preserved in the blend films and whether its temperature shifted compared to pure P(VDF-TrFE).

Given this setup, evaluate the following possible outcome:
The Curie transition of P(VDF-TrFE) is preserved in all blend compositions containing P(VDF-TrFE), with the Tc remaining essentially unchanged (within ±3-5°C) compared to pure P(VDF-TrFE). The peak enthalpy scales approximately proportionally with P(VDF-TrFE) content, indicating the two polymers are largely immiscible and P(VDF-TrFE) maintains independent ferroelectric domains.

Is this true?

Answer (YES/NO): NO